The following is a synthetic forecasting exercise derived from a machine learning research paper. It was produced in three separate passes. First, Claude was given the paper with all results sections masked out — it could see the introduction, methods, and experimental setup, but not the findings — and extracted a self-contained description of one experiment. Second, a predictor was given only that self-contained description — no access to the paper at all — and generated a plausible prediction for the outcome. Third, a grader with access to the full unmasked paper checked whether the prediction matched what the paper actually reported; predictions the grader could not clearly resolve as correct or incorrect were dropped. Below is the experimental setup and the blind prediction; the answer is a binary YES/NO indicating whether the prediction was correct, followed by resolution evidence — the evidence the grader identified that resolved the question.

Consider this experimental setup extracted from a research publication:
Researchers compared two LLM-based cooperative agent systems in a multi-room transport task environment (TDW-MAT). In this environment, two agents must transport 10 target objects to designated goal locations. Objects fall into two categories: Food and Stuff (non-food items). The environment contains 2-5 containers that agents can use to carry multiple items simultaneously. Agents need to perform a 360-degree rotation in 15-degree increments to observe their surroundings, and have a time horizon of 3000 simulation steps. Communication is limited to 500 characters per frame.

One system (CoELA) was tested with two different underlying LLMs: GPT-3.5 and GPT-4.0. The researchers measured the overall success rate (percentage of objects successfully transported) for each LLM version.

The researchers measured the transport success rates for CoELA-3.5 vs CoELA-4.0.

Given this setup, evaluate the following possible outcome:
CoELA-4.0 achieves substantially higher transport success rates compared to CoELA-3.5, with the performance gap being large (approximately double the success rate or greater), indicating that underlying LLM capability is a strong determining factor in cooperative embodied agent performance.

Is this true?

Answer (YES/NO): NO